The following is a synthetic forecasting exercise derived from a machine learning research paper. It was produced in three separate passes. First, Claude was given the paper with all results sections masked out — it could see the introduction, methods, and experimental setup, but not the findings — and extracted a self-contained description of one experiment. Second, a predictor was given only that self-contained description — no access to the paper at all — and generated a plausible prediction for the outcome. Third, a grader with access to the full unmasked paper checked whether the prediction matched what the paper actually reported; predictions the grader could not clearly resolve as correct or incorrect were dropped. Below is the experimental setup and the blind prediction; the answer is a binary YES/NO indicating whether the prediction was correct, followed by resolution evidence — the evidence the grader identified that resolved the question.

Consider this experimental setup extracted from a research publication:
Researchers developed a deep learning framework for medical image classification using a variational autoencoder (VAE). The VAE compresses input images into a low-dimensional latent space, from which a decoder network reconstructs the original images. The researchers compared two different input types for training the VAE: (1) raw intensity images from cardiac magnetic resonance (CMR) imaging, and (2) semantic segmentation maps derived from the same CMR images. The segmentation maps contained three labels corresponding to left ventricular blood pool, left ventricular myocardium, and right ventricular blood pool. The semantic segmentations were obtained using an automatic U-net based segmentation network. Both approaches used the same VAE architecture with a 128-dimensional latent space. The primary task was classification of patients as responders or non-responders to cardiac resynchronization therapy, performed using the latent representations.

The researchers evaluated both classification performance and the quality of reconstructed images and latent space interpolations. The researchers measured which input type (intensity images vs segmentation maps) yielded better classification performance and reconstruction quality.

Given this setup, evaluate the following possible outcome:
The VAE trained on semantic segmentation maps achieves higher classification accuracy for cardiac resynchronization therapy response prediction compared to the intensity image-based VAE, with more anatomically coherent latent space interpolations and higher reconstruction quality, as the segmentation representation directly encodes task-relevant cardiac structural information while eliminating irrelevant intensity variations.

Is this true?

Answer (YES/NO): YES